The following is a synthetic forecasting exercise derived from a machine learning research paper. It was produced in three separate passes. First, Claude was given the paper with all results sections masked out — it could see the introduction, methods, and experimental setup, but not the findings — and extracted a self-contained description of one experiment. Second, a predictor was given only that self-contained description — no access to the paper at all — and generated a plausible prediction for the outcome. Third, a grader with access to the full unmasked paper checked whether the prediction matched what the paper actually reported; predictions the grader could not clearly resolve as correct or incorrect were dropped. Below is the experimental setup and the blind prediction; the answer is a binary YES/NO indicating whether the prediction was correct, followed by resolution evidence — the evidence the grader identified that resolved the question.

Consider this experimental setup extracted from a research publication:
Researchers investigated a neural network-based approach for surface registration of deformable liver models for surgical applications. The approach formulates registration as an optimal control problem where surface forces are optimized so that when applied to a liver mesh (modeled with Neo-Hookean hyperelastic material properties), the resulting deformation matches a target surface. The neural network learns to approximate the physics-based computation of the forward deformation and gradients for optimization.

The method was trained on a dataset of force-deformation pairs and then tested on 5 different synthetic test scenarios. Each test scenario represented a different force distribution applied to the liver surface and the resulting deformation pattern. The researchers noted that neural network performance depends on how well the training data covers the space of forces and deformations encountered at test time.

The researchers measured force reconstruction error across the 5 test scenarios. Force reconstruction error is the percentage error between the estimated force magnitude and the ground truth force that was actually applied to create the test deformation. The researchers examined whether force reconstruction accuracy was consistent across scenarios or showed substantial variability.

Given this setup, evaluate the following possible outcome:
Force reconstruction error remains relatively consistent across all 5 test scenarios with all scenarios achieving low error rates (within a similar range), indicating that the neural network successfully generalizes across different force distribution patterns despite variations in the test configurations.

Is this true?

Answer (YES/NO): NO